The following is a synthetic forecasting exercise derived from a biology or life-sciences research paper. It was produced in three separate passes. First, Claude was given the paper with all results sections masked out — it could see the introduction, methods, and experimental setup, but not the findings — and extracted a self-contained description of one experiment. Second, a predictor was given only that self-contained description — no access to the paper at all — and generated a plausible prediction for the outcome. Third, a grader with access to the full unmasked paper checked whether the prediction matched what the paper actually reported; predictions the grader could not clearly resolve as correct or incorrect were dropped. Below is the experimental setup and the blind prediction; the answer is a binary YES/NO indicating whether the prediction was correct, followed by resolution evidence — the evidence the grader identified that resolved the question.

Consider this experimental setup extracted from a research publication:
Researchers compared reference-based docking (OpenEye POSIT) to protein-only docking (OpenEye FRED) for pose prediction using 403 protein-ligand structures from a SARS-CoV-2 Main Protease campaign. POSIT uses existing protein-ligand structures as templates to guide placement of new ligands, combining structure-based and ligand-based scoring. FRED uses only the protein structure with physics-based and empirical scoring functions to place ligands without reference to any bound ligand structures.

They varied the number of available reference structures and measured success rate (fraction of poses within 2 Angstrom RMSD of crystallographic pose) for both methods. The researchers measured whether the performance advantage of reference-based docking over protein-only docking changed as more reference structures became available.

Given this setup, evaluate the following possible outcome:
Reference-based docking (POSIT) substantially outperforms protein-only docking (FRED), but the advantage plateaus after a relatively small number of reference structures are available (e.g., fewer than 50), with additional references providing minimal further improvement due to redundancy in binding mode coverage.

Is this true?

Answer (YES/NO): NO